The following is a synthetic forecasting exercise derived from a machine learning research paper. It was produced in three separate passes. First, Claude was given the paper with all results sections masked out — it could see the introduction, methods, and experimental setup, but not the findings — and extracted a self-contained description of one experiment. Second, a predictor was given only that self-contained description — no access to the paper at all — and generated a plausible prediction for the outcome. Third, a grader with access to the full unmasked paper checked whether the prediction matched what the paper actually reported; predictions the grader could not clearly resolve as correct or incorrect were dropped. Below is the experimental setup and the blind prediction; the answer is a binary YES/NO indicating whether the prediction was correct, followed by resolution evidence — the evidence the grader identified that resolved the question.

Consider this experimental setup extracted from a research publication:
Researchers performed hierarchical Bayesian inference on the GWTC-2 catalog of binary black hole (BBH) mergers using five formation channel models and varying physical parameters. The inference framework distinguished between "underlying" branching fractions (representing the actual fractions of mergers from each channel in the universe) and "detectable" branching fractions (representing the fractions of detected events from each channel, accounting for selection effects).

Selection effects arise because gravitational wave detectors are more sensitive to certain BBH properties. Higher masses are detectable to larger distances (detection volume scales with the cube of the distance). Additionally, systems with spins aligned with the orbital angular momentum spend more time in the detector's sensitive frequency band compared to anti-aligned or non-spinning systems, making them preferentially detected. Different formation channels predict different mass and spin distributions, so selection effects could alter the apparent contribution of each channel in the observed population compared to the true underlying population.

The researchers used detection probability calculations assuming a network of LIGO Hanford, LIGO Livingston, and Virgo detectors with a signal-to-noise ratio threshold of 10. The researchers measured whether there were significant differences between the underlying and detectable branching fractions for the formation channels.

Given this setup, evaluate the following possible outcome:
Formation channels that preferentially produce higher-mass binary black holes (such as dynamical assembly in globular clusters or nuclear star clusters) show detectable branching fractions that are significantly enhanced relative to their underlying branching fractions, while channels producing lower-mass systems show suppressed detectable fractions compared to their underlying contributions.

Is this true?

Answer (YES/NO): YES